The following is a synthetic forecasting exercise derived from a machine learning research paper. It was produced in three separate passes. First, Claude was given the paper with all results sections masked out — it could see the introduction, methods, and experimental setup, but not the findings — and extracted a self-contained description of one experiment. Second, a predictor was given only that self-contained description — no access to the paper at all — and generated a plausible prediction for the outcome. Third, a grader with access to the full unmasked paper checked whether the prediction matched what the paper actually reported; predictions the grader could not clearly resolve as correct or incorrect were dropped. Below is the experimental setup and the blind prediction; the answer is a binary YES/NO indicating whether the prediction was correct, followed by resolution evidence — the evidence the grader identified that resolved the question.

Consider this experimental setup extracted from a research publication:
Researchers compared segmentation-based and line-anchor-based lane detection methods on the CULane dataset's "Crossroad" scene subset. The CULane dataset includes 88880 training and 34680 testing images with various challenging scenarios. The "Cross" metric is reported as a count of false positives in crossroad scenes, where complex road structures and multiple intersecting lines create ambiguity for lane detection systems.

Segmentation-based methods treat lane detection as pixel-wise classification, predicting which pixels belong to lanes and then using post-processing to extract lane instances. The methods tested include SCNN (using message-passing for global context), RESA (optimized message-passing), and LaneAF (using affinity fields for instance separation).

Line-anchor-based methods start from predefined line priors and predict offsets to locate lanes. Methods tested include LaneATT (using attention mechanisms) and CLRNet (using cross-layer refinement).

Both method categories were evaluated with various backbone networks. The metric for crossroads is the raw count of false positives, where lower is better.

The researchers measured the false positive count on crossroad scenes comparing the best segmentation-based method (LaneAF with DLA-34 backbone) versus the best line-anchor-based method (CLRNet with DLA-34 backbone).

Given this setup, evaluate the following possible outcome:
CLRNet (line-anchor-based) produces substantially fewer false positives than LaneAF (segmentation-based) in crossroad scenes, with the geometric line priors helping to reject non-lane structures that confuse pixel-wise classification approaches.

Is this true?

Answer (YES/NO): YES